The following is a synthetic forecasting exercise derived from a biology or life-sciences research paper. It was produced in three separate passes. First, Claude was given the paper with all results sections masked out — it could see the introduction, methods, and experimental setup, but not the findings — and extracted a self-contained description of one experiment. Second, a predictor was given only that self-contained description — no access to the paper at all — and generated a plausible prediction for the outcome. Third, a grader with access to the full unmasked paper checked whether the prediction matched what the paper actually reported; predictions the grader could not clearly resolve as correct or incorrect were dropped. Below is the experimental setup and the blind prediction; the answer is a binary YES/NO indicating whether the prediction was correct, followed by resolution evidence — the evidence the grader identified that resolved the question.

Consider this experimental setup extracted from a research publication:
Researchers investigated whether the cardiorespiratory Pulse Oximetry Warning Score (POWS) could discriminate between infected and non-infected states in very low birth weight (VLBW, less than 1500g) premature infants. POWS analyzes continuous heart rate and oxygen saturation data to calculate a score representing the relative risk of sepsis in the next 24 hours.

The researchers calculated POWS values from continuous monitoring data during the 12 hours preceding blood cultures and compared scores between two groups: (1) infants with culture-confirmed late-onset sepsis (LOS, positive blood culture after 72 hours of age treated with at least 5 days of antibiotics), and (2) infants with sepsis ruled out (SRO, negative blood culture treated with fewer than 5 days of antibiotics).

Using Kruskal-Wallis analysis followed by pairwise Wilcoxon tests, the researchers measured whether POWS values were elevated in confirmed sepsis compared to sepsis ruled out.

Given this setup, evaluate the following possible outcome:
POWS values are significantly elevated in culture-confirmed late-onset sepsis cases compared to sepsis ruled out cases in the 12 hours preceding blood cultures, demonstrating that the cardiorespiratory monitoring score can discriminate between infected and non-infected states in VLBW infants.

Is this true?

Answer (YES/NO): YES